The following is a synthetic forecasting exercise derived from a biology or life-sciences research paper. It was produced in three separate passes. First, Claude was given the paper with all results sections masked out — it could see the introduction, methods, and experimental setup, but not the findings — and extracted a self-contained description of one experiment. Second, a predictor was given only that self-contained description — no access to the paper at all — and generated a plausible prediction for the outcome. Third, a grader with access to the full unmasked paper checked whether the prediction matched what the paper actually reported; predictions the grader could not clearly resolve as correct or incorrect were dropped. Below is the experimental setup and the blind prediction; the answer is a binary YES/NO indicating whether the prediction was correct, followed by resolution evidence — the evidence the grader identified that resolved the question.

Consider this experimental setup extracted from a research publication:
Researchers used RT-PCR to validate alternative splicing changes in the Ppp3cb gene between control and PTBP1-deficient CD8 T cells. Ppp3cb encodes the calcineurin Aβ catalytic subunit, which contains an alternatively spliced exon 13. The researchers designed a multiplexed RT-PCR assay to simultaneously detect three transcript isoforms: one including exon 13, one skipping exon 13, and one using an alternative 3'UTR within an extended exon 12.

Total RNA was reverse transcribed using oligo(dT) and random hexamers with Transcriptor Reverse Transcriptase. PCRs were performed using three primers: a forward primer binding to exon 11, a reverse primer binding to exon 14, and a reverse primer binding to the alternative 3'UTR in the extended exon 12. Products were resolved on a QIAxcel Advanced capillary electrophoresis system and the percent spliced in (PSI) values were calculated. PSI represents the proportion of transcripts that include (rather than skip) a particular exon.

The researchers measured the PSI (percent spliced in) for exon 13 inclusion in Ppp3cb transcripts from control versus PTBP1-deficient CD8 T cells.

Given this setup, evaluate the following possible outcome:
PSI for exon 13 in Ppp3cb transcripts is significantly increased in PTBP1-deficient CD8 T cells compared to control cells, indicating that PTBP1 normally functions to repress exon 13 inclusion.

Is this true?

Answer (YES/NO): YES